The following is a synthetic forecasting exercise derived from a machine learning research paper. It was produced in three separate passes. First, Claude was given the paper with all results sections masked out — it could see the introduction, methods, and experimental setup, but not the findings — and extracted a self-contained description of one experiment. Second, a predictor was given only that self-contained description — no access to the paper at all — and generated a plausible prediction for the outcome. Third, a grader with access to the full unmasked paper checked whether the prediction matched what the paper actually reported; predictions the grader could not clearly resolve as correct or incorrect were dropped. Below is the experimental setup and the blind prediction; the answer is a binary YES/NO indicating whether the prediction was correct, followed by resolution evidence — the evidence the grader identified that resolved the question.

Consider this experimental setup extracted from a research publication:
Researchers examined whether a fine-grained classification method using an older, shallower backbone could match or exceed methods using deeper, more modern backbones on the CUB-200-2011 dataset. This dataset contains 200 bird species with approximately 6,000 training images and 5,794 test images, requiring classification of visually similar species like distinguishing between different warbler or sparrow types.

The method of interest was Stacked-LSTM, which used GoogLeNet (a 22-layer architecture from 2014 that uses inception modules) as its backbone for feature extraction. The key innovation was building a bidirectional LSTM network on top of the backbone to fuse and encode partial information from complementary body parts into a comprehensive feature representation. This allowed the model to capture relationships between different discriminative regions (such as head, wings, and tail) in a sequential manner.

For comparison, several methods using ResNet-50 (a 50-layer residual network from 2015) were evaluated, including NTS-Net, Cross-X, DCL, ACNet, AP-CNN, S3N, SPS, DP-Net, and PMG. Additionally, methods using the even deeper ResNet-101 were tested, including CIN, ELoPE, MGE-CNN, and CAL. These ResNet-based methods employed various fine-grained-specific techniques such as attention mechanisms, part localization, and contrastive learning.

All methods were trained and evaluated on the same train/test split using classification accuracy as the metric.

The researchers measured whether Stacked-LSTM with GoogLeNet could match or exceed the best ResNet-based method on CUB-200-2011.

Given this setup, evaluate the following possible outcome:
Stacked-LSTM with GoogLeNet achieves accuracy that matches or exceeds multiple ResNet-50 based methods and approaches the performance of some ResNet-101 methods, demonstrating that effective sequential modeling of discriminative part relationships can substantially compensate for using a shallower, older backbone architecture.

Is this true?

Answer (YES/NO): YES